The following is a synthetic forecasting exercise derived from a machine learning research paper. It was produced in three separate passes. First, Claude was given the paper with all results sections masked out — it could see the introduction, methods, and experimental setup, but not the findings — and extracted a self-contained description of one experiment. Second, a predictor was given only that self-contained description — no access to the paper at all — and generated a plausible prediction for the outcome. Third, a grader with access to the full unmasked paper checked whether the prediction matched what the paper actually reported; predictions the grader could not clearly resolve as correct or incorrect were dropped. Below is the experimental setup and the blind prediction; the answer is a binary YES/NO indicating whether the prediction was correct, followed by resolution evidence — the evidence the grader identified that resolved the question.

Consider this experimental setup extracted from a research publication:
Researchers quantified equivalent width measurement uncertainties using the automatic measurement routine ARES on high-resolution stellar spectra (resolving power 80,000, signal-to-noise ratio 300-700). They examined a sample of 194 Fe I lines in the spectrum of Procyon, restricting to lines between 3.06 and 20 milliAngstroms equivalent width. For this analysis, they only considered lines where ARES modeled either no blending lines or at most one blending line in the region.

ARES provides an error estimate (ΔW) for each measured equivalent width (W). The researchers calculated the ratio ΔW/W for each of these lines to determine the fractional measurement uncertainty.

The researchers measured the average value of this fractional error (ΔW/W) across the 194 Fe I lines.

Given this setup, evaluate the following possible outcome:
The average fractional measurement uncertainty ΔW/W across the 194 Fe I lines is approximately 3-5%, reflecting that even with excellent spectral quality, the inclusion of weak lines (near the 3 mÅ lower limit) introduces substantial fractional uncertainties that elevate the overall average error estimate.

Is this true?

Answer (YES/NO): NO